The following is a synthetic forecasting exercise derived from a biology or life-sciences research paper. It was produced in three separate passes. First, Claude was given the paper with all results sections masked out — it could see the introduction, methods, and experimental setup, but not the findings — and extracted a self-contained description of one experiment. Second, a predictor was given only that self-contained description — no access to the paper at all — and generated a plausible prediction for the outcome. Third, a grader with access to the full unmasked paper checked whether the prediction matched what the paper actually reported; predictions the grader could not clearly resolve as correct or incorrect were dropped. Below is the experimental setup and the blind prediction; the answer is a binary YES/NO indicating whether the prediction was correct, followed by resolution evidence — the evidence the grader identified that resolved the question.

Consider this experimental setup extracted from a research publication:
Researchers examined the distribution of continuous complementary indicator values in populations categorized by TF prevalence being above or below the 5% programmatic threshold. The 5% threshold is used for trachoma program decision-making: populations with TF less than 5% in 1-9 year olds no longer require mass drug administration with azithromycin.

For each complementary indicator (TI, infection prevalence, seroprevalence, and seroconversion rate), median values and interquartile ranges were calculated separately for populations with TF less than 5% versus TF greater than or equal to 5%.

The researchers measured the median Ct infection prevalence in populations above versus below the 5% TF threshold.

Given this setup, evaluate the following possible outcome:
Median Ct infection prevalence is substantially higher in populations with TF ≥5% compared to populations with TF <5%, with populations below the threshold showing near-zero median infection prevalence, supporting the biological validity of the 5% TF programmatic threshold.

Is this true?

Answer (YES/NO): NO